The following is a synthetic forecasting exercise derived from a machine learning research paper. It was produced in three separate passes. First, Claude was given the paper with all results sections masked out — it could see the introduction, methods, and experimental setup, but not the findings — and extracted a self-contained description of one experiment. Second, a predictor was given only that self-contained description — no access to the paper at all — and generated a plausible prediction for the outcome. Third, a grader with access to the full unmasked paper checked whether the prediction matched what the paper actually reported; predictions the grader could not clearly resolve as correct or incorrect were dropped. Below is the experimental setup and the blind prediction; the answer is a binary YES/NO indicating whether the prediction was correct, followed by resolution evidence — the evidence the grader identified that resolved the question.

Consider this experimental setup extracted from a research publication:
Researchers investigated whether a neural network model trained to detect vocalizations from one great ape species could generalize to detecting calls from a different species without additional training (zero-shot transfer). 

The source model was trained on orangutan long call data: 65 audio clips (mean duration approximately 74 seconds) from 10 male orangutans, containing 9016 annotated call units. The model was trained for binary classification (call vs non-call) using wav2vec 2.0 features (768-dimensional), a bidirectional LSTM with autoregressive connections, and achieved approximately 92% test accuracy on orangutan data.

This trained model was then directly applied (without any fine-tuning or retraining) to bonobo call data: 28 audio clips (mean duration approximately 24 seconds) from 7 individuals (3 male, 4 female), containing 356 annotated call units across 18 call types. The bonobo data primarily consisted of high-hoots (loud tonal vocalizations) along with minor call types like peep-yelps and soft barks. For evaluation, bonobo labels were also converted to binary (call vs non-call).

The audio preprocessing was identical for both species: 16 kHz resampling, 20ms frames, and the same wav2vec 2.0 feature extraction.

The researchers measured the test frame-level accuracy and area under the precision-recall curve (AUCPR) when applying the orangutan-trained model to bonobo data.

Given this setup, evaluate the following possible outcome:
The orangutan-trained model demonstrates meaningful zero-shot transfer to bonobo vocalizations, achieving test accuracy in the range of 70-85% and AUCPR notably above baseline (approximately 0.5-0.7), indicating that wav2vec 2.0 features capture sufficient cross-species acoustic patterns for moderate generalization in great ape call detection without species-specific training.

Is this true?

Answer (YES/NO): YES